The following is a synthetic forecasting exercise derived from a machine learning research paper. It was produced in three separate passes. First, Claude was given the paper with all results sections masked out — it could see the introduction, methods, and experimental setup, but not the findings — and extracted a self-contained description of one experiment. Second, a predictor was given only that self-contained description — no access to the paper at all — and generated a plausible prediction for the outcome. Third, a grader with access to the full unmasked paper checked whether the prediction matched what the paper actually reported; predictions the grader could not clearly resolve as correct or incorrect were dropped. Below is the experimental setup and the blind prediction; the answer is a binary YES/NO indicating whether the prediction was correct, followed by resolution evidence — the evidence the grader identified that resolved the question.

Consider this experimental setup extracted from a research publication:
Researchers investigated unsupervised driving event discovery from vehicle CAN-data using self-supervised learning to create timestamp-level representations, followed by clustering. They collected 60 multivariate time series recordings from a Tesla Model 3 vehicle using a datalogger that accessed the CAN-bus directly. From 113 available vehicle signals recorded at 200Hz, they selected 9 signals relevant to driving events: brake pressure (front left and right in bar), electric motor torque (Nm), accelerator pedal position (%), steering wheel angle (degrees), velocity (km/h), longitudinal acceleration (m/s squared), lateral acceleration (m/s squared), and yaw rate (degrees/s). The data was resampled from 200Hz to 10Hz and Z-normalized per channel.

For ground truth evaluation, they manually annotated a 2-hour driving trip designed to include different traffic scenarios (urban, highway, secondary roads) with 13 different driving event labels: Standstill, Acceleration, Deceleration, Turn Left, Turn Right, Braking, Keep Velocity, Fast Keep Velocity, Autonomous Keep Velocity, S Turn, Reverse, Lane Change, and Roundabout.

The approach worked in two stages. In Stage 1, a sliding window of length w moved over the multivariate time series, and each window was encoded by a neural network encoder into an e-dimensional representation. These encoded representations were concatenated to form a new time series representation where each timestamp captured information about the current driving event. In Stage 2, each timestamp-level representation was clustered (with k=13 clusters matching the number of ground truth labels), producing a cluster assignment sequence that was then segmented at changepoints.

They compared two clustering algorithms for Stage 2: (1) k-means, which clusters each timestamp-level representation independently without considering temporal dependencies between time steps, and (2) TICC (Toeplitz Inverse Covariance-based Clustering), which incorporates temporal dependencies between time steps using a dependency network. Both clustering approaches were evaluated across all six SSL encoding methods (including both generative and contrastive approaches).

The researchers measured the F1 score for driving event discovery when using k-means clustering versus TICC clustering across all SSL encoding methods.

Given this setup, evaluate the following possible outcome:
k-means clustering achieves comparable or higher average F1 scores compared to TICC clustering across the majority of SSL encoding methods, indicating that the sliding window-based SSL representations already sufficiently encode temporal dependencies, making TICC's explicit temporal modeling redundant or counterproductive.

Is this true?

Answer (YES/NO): YES